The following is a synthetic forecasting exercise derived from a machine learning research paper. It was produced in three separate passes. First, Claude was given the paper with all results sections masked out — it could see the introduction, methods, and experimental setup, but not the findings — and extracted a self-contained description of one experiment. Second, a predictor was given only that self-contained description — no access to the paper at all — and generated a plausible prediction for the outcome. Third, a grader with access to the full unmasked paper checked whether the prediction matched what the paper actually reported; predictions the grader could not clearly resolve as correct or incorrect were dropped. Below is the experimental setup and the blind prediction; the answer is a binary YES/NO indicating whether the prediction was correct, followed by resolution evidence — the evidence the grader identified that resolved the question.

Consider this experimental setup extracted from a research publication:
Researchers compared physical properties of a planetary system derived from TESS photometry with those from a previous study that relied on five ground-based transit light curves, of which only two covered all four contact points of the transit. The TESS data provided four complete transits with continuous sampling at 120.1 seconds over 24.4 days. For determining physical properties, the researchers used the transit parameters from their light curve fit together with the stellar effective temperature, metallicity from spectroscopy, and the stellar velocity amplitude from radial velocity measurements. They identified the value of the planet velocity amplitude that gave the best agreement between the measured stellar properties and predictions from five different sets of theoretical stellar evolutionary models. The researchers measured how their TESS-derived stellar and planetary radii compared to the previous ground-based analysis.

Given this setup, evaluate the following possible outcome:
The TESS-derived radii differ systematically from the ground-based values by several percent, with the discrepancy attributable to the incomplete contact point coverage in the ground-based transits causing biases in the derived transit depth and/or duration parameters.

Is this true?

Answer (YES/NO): NO